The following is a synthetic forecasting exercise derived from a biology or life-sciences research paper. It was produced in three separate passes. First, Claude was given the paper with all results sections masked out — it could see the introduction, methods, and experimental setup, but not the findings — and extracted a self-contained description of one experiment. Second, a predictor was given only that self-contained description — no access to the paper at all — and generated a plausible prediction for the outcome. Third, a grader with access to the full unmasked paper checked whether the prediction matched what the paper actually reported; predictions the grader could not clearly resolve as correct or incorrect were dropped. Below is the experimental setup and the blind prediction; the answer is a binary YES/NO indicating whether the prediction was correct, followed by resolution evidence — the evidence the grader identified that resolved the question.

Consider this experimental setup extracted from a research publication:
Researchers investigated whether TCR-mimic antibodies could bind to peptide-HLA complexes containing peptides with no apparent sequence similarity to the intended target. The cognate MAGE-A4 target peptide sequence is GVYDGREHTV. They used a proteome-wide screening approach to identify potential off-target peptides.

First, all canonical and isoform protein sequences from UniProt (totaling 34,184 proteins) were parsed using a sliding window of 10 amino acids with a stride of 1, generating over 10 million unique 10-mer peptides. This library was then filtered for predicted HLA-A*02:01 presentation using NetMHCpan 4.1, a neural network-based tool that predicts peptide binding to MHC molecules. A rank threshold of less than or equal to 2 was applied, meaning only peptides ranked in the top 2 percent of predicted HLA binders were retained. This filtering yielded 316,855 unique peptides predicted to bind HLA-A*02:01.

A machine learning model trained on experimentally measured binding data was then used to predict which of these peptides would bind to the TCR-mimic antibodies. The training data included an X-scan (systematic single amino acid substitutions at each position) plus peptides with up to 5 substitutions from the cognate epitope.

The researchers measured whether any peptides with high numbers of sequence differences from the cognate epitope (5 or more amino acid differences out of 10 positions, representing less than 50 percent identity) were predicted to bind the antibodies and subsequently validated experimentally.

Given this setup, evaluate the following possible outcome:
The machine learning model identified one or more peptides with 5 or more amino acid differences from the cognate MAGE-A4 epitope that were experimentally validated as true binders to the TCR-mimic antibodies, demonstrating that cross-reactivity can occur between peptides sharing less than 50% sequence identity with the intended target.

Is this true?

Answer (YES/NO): YES